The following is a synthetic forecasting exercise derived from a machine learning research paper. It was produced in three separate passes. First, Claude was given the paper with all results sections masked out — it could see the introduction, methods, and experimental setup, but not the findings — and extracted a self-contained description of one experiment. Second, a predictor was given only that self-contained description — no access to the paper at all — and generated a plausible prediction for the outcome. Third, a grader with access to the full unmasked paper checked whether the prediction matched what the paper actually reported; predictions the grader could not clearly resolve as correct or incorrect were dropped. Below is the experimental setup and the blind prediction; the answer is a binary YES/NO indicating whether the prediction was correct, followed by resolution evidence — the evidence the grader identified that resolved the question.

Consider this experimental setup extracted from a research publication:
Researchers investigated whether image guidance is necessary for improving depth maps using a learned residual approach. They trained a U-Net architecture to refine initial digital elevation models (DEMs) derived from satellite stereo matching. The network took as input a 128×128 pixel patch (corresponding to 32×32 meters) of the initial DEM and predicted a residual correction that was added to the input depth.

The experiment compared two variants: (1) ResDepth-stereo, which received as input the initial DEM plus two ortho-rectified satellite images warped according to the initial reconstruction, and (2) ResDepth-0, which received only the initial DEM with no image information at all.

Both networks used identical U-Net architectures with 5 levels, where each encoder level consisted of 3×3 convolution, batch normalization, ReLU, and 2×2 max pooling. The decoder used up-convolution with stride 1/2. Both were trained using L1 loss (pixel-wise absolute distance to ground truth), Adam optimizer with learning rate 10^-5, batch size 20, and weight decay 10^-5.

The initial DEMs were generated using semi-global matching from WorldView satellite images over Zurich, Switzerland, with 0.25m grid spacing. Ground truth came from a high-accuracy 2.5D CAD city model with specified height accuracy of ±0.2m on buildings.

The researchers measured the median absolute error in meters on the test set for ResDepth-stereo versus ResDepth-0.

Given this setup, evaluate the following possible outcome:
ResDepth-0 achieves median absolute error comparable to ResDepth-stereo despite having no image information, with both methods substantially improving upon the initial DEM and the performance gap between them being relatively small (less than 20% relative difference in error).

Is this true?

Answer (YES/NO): YES